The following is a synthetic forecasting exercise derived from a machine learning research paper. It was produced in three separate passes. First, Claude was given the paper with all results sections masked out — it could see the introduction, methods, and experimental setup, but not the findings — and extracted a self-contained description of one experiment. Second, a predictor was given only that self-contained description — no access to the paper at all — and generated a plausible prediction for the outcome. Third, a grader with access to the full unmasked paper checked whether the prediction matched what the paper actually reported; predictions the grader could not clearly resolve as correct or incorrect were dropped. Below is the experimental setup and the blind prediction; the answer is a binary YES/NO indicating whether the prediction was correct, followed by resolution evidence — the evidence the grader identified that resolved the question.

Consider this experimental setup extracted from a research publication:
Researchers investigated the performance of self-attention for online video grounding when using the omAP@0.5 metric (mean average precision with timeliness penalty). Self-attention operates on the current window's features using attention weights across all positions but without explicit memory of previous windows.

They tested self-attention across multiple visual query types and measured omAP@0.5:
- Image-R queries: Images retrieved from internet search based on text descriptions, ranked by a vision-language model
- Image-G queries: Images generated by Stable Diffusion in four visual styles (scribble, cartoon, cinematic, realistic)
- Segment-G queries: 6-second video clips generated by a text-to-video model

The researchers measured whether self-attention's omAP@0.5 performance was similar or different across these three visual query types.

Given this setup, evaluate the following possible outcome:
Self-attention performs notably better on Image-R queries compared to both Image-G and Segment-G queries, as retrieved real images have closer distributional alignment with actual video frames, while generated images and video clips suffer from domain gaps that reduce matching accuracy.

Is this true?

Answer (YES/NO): NO